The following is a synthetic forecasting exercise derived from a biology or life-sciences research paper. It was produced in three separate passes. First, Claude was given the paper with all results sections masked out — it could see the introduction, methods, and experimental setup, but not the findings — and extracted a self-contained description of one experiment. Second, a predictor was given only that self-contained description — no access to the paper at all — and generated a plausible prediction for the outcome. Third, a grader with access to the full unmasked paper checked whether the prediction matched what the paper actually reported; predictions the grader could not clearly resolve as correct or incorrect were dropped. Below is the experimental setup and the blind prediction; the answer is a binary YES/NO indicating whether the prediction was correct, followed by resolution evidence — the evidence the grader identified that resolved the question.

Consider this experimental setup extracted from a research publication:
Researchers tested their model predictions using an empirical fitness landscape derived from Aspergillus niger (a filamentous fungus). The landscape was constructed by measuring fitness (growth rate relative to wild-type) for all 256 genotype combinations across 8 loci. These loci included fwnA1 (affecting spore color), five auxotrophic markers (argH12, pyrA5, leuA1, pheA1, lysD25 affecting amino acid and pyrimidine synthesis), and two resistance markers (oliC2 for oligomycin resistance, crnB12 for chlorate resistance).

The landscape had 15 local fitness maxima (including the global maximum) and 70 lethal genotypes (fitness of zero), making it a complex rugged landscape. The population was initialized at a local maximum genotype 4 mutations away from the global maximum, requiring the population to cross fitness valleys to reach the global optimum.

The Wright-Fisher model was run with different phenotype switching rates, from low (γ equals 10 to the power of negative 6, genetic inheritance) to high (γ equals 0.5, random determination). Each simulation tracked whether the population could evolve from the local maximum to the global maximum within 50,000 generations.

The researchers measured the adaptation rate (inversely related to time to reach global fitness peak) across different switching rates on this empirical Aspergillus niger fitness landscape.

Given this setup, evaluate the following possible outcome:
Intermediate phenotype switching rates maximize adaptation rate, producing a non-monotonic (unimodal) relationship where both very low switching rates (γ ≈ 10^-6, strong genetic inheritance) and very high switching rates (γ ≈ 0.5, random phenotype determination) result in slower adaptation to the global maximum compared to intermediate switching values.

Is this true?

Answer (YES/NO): YES